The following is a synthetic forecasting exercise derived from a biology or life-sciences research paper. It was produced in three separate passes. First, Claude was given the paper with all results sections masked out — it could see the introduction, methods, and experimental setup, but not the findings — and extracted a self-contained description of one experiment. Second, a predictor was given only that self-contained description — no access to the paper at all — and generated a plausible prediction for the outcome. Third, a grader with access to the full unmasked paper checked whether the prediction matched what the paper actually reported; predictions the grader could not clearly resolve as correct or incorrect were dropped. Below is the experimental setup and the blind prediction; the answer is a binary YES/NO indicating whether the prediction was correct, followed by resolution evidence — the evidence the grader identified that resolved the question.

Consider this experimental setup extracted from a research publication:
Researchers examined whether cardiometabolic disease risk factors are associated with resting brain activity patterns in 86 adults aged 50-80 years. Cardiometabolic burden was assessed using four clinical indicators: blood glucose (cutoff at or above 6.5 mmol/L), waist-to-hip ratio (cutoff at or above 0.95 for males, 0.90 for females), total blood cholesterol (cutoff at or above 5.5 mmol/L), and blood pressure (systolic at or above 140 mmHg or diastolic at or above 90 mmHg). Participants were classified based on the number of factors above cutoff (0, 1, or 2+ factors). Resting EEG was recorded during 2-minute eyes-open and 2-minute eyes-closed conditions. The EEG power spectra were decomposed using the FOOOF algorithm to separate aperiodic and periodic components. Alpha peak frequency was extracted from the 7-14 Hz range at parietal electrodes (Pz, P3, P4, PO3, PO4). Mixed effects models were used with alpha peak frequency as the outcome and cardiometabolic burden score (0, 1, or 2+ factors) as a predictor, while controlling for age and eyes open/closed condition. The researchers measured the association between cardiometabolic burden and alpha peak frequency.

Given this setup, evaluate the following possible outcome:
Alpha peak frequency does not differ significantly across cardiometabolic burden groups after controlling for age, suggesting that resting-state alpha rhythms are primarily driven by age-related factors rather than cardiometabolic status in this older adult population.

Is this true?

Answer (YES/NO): NO